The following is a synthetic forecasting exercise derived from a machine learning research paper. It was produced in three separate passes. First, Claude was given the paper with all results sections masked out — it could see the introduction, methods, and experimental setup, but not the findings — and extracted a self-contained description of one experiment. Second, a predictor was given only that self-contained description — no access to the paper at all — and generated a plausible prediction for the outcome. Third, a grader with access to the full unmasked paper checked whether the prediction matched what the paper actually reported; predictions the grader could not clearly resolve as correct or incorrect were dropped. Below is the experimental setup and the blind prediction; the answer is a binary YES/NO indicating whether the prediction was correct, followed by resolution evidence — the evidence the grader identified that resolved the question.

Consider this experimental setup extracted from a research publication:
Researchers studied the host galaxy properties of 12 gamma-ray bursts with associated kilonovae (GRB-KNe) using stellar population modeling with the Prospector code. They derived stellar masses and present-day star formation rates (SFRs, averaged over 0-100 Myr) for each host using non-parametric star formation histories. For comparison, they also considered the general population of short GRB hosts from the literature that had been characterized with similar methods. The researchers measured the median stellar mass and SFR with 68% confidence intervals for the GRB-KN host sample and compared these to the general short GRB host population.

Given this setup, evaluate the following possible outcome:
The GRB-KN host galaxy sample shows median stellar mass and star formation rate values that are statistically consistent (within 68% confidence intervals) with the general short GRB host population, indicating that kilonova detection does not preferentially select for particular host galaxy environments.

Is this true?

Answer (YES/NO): YES